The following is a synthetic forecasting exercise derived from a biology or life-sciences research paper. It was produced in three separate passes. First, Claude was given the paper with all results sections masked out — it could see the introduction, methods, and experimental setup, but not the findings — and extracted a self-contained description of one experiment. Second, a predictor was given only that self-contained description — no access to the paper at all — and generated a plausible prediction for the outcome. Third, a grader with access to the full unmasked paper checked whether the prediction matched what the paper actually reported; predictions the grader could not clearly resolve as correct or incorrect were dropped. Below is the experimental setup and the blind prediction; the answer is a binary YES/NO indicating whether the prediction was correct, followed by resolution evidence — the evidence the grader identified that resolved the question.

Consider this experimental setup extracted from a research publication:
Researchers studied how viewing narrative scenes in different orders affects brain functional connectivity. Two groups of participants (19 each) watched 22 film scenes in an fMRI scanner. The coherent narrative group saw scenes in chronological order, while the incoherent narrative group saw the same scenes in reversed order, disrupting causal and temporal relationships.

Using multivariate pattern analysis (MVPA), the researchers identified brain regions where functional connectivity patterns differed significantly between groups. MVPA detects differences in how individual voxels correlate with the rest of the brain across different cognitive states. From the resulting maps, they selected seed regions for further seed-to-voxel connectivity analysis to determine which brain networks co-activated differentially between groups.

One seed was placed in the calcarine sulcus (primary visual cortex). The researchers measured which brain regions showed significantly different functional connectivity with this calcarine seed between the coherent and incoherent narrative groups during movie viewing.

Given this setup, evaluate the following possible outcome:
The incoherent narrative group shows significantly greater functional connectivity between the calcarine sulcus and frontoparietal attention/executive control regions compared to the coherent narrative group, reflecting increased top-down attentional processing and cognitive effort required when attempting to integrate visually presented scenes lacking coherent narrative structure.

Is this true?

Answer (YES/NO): NO